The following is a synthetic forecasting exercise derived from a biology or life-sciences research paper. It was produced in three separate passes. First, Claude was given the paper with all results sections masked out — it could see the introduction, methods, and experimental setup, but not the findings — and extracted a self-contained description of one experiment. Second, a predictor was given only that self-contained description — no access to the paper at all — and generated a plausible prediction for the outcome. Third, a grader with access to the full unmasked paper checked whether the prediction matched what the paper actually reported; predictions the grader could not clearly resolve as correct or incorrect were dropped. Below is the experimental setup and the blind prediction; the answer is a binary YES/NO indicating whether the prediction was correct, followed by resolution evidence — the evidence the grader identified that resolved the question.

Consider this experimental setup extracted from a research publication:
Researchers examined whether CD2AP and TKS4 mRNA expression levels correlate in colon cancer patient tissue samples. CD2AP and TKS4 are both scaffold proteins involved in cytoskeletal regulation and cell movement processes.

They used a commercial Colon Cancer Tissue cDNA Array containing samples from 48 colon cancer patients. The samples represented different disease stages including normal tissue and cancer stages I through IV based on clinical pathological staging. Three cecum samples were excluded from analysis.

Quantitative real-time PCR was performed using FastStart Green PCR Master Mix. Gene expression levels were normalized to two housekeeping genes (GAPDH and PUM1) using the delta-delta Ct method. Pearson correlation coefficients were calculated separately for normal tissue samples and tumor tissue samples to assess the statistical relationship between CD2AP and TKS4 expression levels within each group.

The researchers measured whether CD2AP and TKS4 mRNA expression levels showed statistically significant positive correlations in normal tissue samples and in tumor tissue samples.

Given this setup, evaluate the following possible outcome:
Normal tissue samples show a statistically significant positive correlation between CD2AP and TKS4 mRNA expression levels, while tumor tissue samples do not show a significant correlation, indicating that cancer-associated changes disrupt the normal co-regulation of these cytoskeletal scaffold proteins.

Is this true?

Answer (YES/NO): NO